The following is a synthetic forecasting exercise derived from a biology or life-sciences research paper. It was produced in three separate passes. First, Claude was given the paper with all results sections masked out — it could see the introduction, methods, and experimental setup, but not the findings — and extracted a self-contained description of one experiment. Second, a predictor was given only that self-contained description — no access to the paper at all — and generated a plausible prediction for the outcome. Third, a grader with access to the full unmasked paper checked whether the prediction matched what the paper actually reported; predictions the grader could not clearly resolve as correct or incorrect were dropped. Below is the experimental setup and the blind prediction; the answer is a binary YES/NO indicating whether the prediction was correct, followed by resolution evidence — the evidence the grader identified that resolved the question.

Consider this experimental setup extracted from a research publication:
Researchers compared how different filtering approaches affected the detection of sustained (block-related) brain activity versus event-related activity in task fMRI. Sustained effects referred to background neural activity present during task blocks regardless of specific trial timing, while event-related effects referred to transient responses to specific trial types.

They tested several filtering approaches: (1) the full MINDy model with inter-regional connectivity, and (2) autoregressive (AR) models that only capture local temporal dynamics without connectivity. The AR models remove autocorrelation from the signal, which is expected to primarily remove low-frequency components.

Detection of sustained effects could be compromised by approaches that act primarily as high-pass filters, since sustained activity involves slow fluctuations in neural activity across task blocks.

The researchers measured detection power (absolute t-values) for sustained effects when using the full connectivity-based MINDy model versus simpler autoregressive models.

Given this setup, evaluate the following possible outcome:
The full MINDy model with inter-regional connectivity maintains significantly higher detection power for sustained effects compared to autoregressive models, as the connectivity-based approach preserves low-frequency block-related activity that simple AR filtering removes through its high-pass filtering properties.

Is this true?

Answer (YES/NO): YES